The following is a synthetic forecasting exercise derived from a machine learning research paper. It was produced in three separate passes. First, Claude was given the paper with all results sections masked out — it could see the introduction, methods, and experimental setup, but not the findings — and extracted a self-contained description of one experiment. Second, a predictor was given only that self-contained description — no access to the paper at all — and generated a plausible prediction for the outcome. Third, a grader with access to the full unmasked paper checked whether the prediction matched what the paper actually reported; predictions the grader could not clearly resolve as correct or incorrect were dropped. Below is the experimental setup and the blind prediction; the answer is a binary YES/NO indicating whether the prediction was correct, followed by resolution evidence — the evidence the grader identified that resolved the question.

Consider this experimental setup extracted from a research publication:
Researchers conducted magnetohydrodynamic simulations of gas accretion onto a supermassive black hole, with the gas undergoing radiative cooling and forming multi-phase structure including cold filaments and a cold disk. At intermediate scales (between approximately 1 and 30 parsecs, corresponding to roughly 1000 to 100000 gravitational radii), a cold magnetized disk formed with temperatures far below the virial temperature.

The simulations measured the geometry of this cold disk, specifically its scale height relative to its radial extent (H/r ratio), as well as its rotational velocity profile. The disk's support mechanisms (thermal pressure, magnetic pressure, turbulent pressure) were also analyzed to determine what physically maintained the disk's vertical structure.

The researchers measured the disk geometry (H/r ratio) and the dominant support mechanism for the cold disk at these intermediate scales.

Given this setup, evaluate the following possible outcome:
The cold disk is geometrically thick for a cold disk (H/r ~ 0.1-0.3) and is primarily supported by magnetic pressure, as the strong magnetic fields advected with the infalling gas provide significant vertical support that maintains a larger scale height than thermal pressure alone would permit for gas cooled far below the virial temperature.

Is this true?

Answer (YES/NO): NO